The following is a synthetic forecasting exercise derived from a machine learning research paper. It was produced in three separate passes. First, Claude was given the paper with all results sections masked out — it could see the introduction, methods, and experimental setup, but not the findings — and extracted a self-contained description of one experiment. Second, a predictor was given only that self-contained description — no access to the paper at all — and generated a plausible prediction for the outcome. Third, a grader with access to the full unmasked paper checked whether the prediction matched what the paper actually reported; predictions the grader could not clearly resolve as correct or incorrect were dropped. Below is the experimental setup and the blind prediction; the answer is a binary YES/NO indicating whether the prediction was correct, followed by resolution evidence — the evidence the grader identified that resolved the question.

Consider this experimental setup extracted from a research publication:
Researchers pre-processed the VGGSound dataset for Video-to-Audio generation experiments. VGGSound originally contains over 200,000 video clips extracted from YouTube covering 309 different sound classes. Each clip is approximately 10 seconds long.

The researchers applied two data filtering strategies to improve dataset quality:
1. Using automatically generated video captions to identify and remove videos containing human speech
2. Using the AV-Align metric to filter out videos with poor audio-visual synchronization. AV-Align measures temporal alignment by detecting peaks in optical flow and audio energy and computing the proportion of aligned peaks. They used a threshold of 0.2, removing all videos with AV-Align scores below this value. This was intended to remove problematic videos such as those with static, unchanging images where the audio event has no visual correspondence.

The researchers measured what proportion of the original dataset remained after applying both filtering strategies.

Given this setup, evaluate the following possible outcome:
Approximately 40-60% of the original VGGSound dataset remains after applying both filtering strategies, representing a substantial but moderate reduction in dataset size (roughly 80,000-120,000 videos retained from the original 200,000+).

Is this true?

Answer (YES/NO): NO